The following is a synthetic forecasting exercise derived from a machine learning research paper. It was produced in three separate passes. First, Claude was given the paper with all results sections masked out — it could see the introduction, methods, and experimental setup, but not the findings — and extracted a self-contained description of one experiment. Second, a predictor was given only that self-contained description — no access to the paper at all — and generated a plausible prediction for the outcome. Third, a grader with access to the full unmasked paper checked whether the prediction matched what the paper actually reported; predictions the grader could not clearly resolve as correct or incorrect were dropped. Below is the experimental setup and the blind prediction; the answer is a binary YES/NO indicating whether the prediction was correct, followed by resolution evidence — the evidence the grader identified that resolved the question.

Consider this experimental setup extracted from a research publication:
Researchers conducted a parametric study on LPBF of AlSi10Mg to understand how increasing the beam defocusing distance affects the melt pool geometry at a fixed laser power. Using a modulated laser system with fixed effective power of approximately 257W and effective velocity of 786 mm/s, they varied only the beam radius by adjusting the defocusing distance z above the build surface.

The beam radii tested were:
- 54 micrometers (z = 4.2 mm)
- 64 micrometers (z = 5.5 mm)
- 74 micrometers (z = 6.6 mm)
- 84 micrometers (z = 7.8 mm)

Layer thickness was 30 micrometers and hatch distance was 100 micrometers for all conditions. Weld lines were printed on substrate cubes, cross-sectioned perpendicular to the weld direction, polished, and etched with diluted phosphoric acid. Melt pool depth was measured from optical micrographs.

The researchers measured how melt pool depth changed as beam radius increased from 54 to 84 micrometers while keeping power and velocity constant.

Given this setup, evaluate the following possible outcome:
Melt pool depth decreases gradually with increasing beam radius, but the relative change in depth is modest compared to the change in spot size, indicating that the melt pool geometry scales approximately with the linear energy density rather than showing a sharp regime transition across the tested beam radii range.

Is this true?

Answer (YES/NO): NO